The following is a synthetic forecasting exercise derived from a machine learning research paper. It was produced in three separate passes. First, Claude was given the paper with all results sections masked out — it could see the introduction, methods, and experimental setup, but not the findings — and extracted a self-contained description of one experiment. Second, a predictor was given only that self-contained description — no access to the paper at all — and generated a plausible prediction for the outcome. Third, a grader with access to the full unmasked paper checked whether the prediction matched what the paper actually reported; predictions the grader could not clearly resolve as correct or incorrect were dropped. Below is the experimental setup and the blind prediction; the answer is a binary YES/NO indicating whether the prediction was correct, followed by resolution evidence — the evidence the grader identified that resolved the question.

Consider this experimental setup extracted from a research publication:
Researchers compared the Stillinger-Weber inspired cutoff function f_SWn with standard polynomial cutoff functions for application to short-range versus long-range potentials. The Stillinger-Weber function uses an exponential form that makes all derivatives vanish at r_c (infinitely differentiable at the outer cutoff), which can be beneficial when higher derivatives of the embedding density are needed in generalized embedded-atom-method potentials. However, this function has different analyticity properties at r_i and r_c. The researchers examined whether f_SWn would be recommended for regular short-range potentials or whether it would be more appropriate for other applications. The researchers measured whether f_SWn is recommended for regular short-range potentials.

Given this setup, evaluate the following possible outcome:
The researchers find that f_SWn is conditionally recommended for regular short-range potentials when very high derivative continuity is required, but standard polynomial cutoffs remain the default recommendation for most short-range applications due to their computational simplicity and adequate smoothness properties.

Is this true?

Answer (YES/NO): NO